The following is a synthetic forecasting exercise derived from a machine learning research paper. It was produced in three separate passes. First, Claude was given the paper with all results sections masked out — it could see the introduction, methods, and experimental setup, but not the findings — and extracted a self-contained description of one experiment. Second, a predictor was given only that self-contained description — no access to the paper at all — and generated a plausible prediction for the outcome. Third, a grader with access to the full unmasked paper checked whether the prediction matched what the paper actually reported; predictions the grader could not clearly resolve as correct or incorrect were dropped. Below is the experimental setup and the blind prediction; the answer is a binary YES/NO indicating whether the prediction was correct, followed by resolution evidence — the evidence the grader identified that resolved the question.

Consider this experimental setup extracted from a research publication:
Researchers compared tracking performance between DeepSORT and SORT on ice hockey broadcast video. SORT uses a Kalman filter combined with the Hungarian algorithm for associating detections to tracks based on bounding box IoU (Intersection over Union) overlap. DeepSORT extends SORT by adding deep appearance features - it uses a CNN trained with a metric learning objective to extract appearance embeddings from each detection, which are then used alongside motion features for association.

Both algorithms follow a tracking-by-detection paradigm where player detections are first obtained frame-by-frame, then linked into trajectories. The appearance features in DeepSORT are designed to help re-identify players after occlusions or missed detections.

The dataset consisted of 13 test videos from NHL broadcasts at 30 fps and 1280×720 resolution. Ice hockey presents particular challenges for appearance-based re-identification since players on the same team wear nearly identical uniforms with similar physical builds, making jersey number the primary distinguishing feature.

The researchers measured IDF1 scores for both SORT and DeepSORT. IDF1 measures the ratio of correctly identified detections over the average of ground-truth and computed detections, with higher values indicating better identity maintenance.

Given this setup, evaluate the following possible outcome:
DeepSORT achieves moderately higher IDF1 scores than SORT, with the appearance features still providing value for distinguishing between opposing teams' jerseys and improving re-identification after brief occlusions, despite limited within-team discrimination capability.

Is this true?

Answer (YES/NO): YES